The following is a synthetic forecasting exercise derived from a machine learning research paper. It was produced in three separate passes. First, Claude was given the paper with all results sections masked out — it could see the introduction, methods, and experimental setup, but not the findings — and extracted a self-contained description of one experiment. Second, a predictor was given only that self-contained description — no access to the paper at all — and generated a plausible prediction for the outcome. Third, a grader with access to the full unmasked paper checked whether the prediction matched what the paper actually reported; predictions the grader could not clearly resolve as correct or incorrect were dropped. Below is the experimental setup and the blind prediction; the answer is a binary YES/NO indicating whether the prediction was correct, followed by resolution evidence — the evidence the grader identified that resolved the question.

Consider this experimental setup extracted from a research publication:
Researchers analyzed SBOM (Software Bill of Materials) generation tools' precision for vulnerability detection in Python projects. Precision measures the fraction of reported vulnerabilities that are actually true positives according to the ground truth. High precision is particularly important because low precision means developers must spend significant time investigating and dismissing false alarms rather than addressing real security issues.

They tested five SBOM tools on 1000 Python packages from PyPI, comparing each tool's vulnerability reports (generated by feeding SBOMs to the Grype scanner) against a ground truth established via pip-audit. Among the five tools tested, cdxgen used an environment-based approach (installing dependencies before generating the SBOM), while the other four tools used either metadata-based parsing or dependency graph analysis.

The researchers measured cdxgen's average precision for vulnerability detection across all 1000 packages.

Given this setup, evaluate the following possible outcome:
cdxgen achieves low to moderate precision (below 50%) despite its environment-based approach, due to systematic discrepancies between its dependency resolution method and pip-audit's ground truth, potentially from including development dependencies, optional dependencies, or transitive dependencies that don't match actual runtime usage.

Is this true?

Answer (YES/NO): YES